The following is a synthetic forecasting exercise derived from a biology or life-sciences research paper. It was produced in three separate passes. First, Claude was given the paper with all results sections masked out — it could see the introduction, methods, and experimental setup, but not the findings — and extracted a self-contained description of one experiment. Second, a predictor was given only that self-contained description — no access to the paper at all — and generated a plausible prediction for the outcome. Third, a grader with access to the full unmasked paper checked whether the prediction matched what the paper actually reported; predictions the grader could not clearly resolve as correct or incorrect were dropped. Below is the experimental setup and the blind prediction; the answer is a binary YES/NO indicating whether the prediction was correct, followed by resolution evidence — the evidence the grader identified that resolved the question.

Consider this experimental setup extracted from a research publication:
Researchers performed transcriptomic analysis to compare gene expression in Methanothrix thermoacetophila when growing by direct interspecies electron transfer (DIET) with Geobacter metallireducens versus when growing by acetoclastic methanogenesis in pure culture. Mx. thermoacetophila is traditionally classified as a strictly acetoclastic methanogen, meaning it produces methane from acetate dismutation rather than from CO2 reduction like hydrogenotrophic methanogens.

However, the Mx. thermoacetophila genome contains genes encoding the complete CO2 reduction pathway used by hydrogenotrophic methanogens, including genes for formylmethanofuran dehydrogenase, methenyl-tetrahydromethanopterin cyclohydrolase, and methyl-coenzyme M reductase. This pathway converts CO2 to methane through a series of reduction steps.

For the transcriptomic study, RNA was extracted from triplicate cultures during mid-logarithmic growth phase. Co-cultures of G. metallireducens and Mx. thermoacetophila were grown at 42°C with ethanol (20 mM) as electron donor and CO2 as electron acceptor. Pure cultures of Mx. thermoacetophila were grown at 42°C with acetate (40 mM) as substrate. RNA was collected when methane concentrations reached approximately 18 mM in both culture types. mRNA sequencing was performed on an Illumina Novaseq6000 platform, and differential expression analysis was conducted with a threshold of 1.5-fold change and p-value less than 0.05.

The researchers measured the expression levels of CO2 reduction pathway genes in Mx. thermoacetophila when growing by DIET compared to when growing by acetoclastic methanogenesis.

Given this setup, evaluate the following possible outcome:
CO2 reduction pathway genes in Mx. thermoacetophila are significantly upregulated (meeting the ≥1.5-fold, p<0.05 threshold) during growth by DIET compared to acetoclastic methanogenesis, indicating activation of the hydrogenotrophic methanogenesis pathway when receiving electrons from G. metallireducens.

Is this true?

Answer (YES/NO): NO